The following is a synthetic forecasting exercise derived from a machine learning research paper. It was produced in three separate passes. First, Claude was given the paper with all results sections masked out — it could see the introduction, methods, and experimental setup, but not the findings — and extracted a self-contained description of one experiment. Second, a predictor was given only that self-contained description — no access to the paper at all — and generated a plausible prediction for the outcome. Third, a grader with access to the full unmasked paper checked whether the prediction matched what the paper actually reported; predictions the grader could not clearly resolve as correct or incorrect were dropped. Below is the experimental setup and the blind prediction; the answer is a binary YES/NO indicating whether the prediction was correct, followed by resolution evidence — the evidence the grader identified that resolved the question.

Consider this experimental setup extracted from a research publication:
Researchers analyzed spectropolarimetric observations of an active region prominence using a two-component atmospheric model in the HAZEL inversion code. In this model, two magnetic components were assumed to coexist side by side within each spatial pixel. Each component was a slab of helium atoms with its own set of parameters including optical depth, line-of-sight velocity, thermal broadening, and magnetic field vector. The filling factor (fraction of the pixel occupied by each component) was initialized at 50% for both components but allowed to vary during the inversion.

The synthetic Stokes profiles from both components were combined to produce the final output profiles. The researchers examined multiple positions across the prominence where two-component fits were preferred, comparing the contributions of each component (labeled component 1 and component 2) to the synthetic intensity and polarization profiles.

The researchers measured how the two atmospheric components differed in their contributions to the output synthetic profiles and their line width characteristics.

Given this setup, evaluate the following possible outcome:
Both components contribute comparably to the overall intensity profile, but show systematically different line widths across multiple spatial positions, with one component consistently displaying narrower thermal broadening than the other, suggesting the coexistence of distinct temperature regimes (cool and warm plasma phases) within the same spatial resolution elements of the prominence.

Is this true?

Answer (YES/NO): NO